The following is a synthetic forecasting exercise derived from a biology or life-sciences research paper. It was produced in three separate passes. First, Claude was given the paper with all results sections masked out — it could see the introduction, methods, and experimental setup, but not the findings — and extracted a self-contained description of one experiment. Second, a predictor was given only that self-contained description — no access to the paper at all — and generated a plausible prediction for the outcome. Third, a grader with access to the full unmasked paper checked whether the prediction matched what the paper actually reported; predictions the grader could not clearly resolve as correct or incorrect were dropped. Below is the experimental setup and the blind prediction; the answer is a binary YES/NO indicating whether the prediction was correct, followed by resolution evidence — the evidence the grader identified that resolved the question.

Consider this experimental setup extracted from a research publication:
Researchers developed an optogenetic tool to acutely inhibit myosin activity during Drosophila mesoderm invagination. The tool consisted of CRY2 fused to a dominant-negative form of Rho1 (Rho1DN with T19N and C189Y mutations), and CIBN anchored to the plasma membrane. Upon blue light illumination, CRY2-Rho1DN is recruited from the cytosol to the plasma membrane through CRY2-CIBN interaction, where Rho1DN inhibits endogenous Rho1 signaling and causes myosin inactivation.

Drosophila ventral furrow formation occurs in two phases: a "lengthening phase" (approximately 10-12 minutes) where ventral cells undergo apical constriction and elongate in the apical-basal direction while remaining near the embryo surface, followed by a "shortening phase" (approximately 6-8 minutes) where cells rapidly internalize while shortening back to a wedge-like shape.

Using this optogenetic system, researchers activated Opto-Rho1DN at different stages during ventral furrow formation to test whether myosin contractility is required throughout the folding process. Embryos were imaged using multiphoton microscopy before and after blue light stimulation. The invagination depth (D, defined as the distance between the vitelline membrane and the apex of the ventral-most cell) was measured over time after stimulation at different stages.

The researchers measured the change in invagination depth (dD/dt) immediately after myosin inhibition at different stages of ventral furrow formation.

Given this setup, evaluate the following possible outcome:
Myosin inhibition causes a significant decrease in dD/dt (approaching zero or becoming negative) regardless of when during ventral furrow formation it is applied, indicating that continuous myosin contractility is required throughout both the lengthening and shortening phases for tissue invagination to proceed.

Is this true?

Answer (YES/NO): NO